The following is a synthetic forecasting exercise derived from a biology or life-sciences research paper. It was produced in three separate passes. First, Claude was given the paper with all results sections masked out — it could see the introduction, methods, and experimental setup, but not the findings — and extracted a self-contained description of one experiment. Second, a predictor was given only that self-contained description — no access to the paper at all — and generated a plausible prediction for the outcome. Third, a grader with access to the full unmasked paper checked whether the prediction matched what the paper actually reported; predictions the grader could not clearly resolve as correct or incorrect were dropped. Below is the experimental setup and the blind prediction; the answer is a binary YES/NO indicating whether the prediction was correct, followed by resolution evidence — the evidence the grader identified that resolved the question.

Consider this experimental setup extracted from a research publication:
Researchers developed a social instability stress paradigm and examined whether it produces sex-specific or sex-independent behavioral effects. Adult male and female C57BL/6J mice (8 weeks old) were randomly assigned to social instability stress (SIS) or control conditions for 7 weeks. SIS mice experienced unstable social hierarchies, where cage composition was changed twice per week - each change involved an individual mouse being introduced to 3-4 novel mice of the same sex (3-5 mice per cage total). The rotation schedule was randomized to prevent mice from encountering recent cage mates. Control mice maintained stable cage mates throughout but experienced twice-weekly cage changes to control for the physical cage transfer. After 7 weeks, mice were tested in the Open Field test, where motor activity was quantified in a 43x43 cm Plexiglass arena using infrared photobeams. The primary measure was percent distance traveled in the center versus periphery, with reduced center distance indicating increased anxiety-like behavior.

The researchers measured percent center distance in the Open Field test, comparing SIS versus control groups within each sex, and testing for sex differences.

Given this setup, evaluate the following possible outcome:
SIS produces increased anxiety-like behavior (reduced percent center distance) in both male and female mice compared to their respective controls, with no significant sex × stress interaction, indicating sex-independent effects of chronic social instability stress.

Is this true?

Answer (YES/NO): YES